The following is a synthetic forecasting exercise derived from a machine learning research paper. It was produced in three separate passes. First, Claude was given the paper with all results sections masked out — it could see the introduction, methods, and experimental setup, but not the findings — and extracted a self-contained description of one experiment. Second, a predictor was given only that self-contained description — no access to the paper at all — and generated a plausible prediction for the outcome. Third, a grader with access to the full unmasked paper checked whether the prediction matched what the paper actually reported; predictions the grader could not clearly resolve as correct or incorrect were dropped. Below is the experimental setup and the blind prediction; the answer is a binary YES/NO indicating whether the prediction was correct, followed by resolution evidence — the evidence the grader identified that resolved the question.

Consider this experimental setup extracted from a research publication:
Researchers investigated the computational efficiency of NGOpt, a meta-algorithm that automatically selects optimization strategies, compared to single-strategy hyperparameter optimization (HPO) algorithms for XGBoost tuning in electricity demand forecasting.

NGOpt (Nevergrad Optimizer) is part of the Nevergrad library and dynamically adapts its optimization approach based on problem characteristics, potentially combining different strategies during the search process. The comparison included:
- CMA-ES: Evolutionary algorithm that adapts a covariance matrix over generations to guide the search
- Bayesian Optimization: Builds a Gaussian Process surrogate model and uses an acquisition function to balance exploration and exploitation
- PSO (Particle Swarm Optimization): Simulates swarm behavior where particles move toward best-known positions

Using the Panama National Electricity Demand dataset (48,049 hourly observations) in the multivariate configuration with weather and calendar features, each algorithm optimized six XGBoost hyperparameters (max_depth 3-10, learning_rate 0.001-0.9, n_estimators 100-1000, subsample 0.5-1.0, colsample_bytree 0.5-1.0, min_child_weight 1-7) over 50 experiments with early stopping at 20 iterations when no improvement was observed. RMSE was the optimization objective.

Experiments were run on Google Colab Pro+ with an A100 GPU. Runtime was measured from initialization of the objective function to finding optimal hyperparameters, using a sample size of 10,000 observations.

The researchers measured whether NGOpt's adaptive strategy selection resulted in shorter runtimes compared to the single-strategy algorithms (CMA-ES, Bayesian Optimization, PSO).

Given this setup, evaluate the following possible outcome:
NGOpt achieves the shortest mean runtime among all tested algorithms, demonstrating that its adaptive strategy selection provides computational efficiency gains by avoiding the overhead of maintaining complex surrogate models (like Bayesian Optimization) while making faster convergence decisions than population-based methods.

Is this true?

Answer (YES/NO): NO